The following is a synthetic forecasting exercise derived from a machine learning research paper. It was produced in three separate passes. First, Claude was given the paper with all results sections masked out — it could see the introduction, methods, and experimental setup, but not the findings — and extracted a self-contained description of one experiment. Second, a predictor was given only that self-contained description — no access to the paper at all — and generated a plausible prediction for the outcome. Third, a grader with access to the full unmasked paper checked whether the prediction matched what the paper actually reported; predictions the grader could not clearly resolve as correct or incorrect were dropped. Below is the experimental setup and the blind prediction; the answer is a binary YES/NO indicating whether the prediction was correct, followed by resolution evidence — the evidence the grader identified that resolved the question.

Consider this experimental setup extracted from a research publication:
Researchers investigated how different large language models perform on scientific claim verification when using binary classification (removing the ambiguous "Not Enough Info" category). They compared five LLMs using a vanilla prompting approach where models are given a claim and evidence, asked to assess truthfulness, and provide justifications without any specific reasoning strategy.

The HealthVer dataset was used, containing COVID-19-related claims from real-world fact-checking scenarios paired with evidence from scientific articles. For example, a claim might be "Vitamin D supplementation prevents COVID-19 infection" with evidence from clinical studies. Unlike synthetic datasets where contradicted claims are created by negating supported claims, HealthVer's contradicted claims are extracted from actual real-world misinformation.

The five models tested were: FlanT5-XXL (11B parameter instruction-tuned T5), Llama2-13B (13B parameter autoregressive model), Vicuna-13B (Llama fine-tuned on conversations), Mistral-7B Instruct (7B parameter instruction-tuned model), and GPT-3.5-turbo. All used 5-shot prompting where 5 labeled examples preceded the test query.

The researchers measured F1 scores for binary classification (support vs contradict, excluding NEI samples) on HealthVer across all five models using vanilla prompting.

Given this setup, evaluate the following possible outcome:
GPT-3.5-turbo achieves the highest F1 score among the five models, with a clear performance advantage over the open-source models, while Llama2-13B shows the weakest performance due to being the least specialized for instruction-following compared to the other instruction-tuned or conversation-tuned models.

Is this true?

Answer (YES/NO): NO